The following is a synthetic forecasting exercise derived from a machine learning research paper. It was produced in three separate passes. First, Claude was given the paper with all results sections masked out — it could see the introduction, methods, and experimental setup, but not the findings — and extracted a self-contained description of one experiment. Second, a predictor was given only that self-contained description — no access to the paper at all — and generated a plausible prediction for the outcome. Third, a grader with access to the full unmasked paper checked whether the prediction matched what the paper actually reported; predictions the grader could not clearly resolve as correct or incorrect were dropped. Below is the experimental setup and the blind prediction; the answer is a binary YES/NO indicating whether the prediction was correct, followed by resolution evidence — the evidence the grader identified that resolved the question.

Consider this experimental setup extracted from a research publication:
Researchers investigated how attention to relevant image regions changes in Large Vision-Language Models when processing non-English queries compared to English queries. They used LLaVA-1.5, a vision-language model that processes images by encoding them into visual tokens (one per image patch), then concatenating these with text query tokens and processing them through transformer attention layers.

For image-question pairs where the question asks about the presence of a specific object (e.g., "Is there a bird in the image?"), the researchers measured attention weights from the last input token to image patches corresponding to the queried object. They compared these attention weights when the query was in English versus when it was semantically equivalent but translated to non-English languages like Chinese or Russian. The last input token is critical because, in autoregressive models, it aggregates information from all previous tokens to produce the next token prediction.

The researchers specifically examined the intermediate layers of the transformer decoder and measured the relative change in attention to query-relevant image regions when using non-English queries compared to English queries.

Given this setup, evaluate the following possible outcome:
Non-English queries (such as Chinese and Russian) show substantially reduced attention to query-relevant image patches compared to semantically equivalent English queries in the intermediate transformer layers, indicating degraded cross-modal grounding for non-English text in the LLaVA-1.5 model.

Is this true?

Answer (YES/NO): YES